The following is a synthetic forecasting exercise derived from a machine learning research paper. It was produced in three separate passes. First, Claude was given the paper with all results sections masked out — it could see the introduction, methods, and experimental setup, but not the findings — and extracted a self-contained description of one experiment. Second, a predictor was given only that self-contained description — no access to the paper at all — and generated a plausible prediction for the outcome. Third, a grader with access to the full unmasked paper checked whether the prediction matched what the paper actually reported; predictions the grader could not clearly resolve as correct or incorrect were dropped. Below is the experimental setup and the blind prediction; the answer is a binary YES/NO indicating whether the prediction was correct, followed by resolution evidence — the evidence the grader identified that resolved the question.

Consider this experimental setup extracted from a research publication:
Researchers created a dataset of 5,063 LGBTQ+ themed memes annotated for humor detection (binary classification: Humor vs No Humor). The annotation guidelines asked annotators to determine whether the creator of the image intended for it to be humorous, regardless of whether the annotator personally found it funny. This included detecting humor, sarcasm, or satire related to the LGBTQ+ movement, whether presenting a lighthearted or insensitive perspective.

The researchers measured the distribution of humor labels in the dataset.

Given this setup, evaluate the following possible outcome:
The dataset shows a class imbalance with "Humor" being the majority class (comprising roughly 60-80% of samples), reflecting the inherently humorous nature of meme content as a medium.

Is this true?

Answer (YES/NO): YES